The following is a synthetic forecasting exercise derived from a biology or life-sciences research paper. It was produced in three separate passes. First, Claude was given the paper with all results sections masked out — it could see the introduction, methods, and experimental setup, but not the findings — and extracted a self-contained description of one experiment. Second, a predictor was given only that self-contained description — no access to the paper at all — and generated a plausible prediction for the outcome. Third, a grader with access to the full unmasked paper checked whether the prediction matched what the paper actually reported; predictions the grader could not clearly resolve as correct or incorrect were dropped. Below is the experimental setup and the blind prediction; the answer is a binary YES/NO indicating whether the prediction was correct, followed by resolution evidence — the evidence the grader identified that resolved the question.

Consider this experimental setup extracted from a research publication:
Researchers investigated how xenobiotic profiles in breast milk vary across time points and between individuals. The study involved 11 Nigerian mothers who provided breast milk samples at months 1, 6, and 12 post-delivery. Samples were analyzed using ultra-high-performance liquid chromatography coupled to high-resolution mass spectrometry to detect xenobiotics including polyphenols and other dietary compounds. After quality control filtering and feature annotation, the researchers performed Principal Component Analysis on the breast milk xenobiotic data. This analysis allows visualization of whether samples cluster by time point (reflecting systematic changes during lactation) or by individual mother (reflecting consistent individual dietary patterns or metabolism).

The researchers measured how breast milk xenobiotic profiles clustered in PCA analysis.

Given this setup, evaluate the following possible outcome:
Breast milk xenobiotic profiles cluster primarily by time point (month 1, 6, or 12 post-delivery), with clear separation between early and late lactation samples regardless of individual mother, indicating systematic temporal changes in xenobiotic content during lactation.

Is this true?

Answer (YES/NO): NO